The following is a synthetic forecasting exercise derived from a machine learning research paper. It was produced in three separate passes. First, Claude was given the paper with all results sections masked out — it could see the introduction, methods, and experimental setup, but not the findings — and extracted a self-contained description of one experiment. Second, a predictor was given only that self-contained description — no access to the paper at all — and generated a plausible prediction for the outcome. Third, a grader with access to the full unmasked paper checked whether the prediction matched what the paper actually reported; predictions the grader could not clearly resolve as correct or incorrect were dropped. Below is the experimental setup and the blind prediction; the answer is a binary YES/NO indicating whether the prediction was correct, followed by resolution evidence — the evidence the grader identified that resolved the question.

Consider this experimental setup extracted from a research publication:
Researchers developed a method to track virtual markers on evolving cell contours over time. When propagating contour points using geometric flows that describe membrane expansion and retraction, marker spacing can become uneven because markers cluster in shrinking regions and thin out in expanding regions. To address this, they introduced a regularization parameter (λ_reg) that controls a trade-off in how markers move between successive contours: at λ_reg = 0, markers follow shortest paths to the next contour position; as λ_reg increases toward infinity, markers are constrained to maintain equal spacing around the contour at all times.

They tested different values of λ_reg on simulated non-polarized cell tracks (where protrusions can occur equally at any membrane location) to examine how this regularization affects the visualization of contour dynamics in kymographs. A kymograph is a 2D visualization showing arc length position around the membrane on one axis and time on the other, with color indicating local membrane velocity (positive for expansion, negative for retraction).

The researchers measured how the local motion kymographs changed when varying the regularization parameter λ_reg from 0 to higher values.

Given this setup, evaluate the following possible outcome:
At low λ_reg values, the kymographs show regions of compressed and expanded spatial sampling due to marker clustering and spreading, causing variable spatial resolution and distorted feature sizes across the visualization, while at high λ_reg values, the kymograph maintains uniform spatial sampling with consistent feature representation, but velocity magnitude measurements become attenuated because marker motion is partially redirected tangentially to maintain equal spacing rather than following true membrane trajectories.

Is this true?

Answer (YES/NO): NO